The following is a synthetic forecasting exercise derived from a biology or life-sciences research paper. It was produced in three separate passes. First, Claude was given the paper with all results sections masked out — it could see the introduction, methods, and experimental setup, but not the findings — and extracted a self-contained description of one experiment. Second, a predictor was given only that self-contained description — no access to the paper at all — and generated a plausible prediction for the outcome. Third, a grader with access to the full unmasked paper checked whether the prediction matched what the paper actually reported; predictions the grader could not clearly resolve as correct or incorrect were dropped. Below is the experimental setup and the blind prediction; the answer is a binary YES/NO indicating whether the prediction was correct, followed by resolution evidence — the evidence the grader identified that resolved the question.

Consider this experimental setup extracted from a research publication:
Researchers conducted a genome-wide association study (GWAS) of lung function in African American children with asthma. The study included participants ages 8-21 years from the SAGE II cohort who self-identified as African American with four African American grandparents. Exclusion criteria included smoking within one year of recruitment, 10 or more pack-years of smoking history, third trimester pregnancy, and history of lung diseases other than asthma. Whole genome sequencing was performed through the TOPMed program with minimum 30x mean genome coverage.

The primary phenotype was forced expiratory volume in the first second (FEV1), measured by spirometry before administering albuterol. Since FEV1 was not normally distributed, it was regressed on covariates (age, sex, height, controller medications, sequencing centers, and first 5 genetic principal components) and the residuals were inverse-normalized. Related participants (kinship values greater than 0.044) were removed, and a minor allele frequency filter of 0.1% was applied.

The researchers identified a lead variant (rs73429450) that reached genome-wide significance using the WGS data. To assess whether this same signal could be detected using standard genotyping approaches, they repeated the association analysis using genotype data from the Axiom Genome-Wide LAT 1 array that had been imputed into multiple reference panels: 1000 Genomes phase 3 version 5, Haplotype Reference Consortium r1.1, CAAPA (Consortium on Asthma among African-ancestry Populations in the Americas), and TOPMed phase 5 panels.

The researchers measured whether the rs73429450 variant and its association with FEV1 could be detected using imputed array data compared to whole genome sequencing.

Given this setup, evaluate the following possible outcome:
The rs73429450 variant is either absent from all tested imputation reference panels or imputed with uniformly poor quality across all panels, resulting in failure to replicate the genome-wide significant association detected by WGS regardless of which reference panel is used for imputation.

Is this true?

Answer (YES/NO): NO